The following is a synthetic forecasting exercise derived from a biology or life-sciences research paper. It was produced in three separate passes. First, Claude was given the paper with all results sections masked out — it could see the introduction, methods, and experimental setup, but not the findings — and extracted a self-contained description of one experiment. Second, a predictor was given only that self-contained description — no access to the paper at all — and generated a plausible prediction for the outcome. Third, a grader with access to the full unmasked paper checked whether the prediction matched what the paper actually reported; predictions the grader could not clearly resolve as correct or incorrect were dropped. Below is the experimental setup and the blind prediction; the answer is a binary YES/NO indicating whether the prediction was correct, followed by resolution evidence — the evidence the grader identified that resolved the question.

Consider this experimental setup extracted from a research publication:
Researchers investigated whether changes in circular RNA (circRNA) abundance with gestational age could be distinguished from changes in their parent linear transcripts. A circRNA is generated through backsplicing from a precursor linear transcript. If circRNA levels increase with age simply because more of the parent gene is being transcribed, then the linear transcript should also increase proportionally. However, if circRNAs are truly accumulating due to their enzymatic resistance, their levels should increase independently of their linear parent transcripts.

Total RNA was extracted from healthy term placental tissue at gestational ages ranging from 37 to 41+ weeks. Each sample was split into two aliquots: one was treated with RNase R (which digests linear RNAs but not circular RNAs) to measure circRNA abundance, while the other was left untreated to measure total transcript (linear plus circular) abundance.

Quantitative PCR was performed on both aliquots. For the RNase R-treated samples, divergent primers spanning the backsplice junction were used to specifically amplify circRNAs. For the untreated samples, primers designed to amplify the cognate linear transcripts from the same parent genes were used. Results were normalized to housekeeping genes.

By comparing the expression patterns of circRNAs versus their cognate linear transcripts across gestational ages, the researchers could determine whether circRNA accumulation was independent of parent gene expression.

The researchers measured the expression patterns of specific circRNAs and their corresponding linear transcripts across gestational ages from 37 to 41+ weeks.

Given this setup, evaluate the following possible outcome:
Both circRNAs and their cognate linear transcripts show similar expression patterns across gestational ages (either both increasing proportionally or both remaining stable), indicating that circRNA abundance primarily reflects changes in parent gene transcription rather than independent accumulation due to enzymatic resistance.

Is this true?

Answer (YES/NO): NO